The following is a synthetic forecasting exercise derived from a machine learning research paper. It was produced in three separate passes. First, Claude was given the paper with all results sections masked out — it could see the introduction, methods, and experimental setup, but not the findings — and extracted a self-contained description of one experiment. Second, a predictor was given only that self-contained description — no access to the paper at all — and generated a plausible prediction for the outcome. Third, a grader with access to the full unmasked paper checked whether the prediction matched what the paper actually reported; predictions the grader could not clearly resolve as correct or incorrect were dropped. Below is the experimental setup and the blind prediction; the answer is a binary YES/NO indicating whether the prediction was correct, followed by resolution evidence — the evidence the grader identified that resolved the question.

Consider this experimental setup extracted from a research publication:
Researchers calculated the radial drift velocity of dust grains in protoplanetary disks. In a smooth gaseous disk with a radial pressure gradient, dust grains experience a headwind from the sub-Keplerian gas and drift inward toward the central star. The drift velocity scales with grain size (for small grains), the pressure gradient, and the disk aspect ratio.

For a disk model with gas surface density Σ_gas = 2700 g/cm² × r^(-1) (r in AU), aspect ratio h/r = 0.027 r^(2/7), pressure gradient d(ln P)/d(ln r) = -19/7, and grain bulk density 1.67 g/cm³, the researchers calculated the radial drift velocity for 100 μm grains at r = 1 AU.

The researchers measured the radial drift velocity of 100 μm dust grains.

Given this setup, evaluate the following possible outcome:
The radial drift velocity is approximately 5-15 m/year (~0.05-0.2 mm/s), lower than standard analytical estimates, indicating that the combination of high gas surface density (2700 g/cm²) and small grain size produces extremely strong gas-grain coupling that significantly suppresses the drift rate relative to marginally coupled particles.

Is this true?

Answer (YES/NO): NO